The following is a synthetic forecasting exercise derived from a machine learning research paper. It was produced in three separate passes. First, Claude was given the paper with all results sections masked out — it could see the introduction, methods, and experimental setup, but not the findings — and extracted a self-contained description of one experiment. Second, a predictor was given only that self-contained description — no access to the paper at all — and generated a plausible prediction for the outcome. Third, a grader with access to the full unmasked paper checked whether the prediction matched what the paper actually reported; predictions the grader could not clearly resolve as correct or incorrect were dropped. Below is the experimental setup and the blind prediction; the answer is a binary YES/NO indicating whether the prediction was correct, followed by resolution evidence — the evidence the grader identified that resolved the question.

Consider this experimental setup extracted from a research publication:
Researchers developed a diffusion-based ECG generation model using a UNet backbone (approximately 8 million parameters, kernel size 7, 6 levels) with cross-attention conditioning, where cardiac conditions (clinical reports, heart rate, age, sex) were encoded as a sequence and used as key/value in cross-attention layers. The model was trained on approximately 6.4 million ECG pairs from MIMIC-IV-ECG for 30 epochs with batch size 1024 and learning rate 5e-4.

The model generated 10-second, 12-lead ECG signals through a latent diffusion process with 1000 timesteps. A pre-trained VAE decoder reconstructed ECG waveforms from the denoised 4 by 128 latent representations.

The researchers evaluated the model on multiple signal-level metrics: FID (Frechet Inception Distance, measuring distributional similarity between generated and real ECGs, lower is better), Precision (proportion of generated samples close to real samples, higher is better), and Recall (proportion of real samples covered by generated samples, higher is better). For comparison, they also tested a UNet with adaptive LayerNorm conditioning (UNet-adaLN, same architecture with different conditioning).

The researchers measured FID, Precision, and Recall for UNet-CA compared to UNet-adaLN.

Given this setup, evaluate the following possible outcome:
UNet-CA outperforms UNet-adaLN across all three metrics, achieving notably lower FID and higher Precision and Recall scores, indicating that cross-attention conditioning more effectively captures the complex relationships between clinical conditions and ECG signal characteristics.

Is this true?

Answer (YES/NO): NO